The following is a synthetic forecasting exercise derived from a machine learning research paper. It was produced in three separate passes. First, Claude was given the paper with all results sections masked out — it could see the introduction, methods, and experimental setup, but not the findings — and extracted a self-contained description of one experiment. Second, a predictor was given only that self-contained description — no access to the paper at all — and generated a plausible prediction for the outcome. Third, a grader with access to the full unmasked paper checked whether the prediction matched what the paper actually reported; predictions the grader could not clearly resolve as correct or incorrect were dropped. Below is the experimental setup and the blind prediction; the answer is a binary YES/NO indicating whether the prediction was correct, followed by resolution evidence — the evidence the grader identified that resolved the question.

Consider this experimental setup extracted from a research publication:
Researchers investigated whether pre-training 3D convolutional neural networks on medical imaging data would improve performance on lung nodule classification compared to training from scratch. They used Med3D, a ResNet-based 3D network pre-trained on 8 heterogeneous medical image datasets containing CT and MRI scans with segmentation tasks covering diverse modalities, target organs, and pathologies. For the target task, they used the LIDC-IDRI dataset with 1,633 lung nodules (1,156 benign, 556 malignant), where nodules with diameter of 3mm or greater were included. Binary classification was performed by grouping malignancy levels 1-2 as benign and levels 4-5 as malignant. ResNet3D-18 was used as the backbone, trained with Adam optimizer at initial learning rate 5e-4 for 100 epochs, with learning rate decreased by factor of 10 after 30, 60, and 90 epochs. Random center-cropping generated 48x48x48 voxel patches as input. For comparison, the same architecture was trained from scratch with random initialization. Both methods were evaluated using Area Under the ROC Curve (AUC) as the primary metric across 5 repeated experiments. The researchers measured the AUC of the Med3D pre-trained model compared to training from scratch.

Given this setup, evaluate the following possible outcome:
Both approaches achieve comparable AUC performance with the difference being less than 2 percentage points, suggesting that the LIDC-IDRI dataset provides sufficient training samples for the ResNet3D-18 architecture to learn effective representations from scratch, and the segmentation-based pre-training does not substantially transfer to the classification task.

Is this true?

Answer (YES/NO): NO